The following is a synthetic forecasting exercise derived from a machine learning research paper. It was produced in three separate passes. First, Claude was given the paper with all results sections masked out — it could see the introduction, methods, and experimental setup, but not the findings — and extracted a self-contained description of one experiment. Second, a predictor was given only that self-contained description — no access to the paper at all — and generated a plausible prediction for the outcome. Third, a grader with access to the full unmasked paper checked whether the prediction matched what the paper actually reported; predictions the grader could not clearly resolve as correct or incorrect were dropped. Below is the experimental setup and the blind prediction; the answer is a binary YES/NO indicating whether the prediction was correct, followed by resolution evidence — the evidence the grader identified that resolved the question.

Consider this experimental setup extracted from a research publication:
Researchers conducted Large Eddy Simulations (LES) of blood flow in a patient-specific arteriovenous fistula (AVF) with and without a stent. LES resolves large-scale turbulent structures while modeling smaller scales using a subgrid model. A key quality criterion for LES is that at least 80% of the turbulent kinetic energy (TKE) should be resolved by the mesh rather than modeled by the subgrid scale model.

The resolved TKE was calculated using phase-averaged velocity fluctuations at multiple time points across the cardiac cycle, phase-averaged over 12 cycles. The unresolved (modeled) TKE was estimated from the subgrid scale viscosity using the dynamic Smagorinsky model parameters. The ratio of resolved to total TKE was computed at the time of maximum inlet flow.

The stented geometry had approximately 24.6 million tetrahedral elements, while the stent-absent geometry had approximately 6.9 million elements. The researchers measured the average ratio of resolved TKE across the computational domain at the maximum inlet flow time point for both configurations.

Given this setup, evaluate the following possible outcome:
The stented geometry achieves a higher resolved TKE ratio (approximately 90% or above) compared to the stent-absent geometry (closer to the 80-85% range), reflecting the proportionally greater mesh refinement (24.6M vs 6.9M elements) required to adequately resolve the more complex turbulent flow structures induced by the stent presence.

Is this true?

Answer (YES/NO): NO